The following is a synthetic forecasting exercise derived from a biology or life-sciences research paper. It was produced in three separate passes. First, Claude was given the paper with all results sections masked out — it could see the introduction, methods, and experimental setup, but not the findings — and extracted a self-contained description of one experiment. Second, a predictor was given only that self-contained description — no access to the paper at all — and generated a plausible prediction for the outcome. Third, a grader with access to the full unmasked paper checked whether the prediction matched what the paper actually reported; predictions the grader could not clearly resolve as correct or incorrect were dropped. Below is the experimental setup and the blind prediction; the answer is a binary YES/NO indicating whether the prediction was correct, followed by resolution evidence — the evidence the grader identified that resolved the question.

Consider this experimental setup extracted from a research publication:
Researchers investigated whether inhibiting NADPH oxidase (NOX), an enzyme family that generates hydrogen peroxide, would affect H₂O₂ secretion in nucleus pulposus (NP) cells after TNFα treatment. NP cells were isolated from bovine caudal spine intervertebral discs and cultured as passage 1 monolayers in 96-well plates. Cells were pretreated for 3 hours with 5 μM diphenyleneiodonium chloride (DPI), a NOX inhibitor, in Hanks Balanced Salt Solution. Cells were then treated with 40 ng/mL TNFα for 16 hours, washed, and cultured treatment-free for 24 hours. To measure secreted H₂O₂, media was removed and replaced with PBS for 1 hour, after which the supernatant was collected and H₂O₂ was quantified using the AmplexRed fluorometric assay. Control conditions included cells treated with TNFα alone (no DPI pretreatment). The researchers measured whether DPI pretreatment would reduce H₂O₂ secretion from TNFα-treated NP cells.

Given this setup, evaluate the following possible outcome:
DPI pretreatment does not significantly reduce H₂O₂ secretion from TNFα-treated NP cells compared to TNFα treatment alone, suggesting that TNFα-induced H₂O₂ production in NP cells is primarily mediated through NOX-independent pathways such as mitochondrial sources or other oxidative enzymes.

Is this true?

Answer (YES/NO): NO